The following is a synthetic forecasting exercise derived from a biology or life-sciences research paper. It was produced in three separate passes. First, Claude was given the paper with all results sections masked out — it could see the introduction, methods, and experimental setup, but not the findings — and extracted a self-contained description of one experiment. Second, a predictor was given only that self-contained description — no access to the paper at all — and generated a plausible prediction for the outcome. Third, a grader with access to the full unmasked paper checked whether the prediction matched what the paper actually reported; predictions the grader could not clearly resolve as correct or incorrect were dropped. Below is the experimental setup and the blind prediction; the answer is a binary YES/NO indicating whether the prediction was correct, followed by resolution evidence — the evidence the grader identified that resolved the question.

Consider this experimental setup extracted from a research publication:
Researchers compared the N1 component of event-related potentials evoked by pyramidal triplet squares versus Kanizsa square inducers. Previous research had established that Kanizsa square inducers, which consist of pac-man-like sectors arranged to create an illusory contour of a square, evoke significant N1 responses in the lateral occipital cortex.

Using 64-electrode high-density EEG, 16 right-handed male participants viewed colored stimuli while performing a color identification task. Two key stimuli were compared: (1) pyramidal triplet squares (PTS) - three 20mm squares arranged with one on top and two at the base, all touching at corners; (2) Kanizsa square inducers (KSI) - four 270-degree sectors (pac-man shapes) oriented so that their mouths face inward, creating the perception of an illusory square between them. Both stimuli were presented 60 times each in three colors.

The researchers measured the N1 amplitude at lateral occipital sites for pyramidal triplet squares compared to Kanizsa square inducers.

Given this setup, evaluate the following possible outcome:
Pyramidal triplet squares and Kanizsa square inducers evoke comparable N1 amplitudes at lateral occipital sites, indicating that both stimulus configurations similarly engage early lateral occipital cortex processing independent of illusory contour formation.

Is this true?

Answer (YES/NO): YES